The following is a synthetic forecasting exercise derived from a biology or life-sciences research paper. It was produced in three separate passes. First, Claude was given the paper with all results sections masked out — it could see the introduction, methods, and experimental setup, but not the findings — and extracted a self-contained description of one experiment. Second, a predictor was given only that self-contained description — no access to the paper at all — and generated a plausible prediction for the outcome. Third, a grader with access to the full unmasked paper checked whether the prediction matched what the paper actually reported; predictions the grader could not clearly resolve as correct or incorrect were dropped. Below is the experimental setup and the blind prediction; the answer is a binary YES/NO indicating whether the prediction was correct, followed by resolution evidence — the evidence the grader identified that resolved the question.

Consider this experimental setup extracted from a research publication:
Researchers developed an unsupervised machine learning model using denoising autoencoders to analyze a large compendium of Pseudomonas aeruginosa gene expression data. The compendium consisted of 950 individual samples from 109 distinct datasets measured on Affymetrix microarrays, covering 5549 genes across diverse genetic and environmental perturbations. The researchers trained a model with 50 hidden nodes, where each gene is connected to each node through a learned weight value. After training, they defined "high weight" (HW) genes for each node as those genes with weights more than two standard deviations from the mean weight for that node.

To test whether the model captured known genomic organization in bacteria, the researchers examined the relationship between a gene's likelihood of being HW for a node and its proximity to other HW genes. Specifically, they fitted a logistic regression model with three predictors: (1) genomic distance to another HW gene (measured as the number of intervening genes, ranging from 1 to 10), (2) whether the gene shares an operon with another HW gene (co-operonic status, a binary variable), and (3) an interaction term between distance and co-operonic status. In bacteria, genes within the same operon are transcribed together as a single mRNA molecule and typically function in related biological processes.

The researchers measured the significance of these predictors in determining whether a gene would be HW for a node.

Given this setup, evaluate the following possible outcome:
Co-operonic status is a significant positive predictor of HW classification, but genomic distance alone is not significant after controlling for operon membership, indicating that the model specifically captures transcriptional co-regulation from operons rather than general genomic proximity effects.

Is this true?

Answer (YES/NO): NO